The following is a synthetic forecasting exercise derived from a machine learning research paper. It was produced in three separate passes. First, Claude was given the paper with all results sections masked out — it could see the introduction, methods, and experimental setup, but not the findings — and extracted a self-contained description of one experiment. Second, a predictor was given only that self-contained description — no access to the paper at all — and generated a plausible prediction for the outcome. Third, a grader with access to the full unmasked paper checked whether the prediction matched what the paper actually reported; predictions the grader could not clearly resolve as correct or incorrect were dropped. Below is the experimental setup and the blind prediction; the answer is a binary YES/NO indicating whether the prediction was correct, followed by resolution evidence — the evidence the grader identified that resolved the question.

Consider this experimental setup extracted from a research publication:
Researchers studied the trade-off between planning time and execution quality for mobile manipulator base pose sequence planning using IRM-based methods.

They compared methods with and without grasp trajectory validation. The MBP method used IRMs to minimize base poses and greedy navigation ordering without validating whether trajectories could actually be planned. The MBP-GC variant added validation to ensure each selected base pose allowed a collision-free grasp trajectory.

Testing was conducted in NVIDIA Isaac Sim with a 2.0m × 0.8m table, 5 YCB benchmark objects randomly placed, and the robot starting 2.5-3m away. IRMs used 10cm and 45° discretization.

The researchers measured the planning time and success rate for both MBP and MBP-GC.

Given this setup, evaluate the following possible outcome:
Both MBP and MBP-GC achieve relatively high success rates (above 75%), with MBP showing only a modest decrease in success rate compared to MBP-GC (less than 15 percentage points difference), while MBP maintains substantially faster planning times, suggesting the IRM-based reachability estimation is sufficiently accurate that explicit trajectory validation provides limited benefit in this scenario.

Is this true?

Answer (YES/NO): NO